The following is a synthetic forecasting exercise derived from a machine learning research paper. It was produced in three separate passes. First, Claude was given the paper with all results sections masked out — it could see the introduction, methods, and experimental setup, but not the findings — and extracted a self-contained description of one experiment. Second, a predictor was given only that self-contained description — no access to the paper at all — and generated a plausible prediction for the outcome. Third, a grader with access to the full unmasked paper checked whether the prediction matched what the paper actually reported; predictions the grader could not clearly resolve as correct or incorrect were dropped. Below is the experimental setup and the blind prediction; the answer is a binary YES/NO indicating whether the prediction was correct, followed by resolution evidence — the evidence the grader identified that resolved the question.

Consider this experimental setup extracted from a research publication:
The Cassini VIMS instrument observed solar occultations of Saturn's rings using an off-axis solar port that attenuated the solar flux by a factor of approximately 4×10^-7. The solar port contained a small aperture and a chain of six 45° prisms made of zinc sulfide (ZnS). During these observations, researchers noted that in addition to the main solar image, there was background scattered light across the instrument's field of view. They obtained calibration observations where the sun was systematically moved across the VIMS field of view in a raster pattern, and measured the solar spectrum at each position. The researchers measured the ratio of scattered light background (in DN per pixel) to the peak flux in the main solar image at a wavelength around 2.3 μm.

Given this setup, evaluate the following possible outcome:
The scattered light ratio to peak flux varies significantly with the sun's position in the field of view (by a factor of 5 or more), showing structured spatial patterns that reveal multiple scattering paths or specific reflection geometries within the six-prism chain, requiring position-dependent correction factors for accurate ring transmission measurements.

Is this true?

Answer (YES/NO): NO